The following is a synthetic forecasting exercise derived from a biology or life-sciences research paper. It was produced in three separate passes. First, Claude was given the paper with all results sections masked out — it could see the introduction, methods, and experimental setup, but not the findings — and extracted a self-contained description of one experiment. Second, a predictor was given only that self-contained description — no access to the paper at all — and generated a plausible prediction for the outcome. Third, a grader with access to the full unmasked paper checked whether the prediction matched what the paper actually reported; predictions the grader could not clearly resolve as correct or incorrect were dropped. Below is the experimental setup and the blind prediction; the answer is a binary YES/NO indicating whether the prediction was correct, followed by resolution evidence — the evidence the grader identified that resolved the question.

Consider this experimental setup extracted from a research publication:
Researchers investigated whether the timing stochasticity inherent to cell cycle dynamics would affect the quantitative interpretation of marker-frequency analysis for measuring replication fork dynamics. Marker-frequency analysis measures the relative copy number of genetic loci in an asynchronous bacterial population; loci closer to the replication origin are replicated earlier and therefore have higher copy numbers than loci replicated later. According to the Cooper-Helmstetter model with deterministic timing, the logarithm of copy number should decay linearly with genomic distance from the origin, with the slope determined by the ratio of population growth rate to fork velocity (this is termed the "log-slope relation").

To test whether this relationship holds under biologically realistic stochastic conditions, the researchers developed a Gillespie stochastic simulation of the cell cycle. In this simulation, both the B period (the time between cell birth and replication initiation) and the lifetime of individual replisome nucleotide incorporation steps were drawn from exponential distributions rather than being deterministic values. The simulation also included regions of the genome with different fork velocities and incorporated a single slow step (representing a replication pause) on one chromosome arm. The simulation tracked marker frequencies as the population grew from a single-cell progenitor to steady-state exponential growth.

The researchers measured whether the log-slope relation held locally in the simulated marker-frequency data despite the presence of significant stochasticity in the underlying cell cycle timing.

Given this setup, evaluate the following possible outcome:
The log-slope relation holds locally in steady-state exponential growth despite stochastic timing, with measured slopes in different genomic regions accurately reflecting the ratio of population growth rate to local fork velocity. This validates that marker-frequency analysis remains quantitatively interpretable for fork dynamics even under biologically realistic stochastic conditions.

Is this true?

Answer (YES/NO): YES